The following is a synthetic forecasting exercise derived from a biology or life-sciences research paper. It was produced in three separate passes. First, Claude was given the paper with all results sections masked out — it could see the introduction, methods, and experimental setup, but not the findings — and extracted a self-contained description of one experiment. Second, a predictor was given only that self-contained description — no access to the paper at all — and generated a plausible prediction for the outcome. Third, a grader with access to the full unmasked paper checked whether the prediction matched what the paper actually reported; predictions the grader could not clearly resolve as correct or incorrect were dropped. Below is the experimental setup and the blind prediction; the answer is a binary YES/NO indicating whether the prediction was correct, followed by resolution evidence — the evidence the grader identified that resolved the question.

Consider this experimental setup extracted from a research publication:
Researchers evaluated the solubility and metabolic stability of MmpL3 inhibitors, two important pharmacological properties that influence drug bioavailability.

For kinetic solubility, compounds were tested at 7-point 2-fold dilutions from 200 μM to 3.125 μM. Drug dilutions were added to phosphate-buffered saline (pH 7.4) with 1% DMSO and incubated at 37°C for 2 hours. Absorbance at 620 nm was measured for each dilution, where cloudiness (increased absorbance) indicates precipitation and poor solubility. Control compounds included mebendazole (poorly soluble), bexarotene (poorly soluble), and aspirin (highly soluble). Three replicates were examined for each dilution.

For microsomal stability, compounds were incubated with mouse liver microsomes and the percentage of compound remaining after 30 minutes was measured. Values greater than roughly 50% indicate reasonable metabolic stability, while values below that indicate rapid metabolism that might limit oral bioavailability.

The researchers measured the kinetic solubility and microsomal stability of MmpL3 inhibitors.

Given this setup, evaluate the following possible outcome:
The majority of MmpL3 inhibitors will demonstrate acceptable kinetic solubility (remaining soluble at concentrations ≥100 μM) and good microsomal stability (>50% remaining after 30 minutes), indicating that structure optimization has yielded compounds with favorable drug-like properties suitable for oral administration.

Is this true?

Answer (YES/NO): NO